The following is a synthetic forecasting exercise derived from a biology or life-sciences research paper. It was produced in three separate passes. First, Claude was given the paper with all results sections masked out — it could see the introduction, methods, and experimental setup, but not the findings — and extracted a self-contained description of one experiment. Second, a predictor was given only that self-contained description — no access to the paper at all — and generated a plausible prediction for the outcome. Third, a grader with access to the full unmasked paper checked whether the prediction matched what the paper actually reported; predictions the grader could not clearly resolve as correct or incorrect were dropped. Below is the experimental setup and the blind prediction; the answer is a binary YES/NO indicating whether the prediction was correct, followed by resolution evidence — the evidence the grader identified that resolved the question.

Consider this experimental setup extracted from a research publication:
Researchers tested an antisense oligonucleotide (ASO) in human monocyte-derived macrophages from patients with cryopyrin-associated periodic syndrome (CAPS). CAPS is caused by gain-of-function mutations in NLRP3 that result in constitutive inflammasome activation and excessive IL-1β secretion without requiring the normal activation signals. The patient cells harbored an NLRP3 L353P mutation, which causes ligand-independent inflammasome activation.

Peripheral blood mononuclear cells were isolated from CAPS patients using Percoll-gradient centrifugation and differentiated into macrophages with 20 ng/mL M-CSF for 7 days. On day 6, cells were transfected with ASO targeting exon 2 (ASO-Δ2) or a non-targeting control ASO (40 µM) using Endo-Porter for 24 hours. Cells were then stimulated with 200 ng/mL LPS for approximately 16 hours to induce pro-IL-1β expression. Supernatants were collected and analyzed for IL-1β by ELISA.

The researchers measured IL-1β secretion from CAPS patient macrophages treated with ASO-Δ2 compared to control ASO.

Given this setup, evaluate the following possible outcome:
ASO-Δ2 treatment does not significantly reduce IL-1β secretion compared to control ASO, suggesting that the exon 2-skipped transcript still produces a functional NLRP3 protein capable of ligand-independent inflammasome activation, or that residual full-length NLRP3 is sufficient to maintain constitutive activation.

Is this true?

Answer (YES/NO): NO